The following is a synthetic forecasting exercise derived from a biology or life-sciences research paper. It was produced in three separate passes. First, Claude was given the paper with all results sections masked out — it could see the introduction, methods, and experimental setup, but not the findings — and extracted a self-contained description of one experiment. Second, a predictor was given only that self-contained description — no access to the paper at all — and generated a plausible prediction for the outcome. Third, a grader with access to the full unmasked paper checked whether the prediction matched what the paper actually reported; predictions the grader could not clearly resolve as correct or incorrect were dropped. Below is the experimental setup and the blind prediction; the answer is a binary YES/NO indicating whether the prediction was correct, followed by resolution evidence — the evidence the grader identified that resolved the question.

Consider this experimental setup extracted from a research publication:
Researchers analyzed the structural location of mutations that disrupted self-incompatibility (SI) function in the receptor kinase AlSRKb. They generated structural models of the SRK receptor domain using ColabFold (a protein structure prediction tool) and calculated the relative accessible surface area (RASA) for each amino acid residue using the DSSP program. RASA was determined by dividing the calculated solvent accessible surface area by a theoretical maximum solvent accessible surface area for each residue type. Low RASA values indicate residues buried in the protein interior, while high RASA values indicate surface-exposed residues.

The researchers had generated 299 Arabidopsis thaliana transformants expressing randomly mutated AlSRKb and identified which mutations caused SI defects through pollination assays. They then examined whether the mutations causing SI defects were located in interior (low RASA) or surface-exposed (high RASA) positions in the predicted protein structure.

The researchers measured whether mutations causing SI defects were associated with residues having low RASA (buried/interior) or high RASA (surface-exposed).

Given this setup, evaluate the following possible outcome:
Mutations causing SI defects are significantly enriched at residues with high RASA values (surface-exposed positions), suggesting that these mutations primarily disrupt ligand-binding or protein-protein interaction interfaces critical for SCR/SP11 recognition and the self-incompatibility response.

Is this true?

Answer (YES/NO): NO